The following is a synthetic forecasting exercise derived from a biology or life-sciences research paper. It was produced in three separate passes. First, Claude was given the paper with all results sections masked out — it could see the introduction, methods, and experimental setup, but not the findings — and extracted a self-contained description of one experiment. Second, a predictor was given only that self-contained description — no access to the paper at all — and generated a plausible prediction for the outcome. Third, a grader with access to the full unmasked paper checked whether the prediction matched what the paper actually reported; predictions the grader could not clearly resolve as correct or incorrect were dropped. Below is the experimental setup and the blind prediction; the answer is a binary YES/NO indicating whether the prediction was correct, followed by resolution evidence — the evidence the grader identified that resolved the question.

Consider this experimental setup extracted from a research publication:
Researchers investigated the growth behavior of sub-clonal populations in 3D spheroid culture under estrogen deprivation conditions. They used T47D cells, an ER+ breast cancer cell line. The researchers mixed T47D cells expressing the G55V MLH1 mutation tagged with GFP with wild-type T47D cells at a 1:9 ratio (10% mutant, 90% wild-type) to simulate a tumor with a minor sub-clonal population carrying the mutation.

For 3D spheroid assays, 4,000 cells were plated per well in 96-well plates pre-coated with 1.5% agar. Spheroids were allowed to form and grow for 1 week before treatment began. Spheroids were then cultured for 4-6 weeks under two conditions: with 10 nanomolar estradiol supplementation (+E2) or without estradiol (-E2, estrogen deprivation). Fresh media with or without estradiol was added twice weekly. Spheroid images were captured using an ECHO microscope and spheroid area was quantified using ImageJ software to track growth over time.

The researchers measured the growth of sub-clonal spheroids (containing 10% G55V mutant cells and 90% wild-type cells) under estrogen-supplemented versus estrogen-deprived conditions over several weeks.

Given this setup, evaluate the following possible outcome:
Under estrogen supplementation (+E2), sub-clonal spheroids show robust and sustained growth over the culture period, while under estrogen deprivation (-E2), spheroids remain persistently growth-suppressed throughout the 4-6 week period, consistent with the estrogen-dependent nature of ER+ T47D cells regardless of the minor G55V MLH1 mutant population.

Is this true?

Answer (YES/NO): NO